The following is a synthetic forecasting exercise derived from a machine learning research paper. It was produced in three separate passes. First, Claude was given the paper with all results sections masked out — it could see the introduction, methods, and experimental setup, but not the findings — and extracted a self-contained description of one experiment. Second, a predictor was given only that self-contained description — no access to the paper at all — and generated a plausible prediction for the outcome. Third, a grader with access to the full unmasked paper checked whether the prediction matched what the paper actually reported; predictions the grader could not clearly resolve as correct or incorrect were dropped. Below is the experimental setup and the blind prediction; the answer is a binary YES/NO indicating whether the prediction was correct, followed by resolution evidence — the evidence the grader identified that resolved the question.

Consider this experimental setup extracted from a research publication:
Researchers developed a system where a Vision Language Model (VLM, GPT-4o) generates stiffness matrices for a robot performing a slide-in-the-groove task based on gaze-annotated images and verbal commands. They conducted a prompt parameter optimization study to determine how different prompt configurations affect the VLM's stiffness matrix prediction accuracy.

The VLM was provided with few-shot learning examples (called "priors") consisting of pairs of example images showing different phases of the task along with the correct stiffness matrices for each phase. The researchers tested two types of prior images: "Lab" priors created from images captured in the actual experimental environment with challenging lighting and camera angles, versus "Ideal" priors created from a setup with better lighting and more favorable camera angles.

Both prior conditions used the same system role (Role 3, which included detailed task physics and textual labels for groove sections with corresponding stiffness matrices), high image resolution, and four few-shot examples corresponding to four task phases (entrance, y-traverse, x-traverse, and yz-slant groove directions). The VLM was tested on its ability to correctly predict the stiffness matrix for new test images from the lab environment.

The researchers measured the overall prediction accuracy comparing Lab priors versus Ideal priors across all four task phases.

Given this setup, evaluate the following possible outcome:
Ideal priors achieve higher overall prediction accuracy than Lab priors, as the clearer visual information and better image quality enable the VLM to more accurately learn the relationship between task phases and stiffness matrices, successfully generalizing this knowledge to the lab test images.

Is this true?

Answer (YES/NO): NO